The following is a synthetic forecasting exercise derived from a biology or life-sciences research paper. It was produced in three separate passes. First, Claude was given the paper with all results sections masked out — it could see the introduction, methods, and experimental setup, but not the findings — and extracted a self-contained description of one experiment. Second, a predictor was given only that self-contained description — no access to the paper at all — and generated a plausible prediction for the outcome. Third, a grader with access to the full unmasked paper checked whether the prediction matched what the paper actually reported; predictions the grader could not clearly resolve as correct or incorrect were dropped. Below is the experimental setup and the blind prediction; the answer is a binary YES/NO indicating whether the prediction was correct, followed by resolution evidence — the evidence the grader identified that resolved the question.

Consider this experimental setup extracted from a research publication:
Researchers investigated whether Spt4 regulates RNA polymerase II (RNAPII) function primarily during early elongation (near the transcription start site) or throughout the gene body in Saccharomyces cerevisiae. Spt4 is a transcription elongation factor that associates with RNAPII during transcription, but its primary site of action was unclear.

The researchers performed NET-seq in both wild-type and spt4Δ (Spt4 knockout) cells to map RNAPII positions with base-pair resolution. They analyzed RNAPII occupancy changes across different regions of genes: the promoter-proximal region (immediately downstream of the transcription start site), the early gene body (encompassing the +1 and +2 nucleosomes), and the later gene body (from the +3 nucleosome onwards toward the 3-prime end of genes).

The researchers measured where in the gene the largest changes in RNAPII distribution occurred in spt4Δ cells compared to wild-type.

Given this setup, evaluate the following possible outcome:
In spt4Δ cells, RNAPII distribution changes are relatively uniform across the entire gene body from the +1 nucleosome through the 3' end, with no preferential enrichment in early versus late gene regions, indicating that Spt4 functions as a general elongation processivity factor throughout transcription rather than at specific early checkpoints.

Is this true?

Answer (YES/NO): NO